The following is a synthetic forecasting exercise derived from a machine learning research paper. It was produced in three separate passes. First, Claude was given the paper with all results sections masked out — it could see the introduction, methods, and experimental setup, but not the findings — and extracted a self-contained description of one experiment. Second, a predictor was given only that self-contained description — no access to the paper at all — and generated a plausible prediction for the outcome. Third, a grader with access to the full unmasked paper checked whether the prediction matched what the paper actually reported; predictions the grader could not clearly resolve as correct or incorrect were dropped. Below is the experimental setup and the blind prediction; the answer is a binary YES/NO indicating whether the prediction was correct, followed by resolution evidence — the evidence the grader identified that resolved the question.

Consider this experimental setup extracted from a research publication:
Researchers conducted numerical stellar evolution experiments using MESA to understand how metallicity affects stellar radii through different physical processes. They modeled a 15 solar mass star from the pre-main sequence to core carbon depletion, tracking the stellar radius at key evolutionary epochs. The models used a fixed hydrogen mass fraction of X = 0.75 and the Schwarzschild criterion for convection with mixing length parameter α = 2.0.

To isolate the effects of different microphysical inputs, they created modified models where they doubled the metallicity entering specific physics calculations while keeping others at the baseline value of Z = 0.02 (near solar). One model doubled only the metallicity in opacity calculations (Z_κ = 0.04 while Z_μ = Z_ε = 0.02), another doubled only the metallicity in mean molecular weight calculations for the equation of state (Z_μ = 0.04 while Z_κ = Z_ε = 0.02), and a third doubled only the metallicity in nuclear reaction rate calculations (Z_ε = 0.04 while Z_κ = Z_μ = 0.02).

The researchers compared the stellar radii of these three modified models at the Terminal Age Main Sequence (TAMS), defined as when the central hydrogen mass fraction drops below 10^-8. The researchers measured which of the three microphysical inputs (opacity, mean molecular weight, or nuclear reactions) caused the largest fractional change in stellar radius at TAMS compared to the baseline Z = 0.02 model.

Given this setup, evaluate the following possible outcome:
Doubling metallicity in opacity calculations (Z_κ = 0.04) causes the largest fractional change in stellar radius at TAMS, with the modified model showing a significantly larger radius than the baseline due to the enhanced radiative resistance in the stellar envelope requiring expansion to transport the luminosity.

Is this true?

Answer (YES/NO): YES